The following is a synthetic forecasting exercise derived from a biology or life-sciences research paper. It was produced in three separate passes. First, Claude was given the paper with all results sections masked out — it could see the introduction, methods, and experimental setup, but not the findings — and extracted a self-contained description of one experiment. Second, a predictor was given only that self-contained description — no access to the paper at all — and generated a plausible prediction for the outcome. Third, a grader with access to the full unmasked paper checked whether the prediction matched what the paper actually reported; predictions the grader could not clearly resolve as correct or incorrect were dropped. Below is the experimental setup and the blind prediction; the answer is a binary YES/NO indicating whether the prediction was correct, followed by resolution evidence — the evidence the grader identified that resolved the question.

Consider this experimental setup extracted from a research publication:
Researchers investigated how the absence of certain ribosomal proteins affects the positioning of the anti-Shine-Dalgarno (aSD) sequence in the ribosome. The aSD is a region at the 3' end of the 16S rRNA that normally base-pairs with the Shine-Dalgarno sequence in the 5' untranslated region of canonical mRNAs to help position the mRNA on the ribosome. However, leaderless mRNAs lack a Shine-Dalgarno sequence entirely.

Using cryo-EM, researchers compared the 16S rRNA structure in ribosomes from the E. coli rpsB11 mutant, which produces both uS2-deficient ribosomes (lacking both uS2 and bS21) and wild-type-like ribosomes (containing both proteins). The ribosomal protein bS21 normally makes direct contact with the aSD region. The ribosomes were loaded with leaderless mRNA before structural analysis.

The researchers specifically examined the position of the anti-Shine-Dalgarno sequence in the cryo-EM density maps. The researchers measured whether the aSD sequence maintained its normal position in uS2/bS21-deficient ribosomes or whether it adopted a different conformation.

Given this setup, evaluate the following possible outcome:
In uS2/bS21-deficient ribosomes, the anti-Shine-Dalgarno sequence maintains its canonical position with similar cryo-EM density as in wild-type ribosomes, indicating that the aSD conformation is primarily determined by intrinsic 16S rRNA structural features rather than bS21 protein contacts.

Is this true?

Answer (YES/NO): NO